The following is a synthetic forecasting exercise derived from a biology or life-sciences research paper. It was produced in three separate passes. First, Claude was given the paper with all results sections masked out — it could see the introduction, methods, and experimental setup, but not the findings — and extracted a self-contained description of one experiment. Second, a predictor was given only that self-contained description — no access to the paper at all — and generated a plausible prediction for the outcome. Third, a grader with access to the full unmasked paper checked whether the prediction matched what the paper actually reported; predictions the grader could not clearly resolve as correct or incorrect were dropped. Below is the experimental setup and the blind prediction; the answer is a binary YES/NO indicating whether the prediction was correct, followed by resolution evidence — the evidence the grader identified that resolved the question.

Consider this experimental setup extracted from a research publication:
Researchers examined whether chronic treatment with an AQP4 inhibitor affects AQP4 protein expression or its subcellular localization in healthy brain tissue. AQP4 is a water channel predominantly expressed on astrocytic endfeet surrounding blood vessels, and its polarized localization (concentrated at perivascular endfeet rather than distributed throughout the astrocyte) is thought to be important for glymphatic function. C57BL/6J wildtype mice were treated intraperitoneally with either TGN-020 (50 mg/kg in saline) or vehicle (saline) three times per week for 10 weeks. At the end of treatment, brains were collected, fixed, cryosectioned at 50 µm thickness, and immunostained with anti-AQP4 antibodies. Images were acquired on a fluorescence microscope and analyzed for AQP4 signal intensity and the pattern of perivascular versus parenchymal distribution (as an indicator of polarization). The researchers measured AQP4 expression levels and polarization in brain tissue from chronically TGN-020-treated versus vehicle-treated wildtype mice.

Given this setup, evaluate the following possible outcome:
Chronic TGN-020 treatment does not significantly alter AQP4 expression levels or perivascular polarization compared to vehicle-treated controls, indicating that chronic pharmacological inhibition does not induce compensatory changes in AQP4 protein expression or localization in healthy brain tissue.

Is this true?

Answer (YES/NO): YES